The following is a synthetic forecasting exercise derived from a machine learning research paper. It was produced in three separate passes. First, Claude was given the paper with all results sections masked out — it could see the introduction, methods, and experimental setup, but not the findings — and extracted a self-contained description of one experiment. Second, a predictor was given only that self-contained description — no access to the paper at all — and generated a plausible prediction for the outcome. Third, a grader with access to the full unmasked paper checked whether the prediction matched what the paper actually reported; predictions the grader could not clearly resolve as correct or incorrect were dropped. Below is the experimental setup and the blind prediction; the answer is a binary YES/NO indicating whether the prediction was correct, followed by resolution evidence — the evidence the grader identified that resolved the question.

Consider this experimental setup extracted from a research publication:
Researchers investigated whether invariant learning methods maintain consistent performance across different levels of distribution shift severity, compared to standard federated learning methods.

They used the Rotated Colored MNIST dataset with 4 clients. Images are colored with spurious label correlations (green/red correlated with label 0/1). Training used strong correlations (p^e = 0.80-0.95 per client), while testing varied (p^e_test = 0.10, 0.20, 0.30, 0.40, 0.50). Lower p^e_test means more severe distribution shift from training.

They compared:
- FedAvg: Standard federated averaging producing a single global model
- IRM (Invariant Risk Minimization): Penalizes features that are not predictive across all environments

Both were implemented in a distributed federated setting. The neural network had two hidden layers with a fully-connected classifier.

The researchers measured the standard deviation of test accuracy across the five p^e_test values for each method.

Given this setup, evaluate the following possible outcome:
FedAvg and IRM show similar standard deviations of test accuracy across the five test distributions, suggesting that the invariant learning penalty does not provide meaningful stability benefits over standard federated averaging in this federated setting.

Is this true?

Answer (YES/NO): NO